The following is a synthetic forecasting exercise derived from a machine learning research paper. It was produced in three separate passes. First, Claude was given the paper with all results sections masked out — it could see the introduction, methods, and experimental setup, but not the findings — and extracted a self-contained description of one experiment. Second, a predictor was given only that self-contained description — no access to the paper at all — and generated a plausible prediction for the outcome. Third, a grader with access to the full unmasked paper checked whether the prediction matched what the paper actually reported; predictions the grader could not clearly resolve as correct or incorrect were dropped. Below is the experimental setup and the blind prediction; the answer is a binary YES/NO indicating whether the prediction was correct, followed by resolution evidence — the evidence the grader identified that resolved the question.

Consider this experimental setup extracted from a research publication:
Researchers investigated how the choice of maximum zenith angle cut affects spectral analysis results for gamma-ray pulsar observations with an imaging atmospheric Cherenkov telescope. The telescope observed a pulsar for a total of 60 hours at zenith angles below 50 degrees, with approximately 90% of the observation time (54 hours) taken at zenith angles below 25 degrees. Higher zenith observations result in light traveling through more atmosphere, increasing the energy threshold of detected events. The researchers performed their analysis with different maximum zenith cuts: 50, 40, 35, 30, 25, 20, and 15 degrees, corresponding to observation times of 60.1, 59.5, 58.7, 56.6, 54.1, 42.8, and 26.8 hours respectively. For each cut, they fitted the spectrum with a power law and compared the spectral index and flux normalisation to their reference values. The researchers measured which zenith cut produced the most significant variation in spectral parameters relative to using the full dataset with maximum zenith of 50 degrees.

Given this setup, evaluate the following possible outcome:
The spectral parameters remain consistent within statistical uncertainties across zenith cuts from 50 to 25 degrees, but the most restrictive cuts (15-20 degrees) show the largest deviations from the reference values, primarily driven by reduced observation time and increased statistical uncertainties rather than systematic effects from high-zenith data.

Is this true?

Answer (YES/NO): NO